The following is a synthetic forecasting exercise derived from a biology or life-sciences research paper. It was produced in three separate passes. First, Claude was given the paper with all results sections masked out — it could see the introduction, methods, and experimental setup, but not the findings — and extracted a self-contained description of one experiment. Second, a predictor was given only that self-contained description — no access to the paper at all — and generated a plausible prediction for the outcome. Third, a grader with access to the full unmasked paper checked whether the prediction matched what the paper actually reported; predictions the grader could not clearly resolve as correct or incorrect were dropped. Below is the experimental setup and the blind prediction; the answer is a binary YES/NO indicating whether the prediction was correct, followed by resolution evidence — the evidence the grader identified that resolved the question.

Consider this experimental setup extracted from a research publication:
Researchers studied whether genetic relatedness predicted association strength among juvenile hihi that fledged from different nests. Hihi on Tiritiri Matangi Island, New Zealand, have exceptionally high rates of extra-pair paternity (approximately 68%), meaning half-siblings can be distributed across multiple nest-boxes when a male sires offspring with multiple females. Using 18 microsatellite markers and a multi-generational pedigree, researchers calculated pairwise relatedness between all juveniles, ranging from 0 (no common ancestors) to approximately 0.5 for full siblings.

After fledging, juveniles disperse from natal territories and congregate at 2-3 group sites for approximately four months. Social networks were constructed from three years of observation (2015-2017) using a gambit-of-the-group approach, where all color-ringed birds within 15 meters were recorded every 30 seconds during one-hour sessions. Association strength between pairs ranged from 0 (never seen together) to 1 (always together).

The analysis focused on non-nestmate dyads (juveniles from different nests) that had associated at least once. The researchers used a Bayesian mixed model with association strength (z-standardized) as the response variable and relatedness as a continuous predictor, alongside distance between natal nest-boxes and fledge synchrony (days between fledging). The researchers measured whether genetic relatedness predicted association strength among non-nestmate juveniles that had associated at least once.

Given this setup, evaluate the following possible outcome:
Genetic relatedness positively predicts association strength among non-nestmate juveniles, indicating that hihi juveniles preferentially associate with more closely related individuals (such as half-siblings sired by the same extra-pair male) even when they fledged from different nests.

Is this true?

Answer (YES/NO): NO